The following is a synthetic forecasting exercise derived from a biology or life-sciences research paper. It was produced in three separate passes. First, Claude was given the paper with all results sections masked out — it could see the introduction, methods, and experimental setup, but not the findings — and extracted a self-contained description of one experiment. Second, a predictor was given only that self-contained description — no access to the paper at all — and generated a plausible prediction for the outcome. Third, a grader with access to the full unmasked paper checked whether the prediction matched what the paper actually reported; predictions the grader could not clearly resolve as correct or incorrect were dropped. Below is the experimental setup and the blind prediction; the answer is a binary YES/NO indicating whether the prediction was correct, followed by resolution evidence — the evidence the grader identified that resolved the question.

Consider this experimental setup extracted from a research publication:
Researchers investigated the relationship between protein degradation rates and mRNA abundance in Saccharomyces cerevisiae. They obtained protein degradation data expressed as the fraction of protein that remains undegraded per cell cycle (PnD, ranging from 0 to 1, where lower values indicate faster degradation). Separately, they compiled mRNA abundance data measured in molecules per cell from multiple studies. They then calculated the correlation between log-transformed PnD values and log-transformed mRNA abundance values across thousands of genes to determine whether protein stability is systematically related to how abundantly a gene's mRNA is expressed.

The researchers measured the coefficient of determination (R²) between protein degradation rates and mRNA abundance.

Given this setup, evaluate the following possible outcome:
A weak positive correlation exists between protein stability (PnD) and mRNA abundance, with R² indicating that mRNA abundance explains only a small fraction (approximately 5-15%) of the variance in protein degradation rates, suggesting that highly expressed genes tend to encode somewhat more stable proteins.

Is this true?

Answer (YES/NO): NO